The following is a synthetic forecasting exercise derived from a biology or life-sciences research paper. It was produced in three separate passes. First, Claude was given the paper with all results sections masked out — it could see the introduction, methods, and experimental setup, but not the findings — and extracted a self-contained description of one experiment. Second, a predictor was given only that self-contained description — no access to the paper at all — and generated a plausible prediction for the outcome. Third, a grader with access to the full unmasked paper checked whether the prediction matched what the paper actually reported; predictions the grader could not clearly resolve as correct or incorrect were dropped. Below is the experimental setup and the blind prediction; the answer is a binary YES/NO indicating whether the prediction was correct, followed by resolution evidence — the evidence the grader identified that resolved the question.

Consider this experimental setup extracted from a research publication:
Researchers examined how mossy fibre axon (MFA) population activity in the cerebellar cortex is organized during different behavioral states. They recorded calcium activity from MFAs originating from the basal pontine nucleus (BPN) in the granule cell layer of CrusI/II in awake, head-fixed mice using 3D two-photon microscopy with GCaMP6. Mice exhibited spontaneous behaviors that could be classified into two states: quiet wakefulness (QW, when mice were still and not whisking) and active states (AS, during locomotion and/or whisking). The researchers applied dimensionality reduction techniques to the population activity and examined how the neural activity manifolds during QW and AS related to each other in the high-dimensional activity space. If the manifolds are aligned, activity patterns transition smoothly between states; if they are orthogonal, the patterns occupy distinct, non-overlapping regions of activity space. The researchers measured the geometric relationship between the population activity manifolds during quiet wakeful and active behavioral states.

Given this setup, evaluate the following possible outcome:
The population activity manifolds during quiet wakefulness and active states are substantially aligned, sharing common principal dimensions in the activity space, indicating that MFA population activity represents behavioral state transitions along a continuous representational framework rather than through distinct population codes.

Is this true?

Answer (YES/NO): NO